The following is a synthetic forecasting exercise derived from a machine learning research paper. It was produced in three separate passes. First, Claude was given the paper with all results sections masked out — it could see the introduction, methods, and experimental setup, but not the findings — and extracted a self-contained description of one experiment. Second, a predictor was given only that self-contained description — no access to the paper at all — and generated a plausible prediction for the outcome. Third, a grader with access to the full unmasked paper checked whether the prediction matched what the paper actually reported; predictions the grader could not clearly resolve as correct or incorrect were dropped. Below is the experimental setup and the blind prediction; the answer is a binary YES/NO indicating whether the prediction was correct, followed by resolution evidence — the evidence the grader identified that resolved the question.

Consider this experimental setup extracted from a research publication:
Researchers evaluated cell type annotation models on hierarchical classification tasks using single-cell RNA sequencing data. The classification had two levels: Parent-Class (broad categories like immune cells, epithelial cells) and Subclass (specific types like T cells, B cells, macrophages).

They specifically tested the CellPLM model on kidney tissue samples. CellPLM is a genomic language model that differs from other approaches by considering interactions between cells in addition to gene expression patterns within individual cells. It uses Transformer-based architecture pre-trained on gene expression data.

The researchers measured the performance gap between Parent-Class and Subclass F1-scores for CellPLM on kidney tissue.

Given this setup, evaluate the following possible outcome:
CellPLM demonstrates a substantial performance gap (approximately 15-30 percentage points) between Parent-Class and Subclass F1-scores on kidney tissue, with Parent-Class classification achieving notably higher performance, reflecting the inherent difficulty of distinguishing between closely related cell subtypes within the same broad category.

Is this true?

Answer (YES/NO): YES